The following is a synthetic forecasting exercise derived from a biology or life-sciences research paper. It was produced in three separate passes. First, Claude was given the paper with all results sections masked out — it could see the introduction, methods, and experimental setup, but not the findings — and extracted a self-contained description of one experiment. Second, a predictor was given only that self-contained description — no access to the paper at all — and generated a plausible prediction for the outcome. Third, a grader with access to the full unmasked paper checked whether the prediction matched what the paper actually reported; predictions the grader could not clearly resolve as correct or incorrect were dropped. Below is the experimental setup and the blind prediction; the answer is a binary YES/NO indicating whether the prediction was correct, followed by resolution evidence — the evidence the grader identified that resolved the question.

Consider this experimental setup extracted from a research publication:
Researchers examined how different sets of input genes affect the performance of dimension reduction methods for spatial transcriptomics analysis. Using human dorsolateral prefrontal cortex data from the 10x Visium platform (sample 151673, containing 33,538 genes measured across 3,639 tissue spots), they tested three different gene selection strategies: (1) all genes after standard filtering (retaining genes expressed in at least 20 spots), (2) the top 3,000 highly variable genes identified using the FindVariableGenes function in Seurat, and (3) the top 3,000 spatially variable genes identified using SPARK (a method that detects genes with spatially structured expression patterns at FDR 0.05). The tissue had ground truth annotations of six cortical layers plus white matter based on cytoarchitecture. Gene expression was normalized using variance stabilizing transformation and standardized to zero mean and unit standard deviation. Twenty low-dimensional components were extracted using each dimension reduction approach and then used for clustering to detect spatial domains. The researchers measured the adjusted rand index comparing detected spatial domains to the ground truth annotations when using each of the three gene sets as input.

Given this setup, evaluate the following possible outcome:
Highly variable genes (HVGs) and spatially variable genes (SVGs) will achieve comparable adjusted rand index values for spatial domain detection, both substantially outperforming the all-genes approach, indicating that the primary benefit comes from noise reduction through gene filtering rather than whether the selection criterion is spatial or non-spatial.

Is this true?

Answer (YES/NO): NO